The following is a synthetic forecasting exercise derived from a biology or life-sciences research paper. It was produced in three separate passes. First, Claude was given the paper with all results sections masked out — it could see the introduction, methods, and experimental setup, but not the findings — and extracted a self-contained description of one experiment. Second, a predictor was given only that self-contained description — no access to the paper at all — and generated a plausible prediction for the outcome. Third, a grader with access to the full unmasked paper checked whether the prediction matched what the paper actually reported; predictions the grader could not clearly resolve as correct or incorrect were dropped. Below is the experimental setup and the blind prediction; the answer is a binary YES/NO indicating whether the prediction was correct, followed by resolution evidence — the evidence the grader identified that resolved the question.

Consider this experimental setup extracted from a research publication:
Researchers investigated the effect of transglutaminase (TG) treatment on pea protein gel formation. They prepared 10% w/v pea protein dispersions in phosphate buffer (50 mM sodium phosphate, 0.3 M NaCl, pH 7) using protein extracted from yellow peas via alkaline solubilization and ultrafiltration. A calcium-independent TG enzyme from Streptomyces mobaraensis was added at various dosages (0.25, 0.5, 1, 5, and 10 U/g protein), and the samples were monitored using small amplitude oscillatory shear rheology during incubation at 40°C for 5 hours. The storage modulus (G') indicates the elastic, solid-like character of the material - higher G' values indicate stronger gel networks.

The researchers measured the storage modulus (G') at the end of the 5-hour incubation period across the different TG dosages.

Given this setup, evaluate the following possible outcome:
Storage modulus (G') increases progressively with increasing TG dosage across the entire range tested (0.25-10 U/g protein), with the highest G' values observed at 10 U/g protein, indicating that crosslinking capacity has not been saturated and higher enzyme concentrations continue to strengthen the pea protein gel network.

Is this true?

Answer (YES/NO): YES